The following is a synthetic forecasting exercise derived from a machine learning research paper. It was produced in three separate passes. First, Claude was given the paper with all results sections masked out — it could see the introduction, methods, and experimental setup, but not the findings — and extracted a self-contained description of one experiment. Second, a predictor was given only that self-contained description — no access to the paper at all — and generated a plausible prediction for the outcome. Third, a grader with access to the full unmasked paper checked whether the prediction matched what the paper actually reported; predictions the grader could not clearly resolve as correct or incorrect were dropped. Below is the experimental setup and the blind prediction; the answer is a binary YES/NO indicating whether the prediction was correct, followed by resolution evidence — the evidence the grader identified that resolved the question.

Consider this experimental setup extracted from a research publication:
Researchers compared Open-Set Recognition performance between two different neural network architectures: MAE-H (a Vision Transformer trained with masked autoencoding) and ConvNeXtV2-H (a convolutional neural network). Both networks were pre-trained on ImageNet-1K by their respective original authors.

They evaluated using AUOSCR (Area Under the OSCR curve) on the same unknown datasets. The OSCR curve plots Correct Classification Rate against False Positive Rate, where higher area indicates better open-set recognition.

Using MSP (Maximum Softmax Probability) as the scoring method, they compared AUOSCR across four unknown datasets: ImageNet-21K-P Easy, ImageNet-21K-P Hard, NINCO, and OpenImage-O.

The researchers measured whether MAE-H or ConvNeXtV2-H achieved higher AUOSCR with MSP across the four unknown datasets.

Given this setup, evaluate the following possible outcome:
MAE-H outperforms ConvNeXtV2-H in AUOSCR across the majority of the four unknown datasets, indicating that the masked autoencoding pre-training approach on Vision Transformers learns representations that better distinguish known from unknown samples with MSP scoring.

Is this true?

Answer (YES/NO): NO